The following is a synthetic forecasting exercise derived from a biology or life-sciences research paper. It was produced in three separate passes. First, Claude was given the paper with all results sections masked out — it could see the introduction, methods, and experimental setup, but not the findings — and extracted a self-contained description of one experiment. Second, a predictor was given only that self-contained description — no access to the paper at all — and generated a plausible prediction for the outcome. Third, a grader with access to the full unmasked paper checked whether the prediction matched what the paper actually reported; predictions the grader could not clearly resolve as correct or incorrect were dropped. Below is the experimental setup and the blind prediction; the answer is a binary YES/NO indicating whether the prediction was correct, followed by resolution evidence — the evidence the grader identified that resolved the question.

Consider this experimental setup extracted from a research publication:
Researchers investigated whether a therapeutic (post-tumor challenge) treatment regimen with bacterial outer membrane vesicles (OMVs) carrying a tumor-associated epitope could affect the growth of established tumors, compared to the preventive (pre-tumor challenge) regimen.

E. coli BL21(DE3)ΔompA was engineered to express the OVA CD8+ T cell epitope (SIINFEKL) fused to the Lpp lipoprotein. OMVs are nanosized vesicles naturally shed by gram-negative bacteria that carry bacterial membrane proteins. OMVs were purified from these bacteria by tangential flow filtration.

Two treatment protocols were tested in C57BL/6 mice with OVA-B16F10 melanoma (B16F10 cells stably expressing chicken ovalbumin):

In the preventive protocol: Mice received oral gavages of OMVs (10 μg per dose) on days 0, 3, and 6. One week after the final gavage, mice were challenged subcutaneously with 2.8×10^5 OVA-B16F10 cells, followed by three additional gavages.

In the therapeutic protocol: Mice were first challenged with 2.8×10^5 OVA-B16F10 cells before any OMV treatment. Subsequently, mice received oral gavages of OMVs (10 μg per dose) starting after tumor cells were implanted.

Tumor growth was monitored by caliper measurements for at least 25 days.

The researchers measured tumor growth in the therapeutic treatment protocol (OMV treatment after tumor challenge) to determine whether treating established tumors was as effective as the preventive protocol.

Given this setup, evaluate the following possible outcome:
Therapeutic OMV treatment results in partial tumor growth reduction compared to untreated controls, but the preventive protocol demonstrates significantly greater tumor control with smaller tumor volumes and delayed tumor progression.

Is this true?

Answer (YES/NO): NO